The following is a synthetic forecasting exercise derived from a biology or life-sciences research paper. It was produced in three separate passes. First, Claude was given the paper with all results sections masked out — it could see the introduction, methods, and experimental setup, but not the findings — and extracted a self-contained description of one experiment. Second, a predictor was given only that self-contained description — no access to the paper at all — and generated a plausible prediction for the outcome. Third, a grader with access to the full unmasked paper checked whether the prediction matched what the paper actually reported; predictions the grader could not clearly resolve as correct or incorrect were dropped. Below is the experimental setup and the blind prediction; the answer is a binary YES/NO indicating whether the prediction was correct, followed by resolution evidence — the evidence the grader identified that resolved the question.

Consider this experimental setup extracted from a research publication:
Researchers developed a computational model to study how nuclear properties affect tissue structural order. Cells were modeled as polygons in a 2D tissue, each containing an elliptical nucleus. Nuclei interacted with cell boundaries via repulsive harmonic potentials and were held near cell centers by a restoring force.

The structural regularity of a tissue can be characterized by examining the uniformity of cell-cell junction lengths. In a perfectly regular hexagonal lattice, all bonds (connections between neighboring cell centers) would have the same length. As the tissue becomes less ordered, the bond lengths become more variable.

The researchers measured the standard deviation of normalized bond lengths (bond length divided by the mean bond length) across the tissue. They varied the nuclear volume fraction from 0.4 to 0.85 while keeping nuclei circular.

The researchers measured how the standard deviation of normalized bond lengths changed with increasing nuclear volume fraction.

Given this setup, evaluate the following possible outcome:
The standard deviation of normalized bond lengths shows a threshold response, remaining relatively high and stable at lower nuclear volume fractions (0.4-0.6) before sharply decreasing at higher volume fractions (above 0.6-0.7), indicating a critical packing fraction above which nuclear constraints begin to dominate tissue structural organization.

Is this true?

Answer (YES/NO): YES